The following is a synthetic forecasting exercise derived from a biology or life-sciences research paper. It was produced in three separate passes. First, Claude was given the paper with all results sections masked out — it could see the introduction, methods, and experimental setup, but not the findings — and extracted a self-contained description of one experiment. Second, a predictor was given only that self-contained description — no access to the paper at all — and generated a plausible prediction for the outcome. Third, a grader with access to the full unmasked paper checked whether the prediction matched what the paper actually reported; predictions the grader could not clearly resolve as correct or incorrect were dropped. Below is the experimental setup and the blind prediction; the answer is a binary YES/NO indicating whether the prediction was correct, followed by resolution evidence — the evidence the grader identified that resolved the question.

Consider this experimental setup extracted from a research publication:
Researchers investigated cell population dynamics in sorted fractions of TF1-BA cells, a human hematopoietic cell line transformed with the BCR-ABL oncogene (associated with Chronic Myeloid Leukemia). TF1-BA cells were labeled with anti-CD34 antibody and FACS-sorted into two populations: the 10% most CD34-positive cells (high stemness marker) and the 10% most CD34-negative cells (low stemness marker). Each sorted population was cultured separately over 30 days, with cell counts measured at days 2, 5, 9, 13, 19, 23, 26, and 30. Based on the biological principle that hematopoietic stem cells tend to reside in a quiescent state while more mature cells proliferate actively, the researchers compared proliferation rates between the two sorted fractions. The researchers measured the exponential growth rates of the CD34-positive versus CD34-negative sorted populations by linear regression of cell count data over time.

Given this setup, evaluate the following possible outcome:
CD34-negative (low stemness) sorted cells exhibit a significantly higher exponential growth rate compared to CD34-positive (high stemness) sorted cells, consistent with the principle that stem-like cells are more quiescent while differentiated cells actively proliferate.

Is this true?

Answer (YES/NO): NO